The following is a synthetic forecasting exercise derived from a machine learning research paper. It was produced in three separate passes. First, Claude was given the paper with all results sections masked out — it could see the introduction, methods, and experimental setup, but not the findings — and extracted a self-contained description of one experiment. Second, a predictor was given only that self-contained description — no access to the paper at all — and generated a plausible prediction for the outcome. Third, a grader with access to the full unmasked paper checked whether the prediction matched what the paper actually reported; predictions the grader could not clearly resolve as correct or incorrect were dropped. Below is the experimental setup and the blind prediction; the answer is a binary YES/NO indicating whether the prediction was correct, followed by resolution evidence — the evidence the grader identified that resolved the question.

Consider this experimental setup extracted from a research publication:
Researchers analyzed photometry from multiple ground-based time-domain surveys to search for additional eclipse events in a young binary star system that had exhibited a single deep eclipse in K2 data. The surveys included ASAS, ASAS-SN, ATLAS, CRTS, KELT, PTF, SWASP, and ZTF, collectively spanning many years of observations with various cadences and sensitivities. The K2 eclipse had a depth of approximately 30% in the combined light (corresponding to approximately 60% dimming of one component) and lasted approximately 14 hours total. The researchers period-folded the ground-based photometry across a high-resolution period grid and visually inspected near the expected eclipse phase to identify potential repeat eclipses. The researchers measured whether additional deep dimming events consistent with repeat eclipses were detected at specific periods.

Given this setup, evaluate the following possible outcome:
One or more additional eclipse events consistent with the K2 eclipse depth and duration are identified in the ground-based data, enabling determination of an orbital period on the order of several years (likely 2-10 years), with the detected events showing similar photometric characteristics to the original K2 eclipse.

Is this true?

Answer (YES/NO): NO